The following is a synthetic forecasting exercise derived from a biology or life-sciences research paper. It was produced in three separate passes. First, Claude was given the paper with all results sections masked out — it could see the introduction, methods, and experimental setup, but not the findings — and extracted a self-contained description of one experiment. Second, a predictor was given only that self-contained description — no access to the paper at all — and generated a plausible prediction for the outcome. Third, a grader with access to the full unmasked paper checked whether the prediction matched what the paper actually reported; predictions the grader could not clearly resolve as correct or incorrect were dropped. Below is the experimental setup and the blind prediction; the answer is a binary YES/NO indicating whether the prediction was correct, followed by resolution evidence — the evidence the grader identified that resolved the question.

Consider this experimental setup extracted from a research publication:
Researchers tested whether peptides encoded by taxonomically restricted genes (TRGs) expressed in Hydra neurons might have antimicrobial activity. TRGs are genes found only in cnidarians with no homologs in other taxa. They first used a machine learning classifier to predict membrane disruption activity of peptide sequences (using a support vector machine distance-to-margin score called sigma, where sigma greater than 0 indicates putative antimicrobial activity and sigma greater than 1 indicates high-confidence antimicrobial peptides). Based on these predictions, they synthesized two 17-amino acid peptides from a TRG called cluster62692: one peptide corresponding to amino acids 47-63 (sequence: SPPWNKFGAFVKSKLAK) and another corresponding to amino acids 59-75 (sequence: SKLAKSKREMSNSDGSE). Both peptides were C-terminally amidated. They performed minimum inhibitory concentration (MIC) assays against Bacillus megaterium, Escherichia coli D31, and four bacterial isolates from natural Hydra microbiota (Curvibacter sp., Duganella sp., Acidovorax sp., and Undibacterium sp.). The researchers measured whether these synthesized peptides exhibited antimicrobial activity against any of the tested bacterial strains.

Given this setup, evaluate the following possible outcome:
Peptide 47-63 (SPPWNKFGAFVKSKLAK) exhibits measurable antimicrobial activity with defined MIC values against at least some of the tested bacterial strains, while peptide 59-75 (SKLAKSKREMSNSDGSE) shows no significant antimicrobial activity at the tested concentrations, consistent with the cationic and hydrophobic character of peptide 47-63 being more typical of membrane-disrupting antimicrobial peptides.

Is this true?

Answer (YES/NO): YES